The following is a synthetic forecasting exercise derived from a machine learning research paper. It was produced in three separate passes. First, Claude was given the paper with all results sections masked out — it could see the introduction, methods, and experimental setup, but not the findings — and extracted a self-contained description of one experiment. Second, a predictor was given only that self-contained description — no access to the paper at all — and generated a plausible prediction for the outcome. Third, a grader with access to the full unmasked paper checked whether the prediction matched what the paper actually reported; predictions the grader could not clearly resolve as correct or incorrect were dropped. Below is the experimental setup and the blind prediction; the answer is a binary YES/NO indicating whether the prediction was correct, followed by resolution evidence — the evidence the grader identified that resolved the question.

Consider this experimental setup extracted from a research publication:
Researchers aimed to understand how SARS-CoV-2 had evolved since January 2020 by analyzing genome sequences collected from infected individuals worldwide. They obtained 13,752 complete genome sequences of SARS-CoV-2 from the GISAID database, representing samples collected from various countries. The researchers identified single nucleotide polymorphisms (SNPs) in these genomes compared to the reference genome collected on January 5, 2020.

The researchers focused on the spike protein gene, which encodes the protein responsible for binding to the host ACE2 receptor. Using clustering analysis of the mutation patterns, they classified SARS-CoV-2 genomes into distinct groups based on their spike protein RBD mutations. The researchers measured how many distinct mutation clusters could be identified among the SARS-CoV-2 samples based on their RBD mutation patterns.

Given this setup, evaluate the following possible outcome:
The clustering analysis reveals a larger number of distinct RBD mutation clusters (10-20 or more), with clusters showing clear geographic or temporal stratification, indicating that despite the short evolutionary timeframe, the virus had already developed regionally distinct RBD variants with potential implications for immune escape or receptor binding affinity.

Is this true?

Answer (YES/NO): NO